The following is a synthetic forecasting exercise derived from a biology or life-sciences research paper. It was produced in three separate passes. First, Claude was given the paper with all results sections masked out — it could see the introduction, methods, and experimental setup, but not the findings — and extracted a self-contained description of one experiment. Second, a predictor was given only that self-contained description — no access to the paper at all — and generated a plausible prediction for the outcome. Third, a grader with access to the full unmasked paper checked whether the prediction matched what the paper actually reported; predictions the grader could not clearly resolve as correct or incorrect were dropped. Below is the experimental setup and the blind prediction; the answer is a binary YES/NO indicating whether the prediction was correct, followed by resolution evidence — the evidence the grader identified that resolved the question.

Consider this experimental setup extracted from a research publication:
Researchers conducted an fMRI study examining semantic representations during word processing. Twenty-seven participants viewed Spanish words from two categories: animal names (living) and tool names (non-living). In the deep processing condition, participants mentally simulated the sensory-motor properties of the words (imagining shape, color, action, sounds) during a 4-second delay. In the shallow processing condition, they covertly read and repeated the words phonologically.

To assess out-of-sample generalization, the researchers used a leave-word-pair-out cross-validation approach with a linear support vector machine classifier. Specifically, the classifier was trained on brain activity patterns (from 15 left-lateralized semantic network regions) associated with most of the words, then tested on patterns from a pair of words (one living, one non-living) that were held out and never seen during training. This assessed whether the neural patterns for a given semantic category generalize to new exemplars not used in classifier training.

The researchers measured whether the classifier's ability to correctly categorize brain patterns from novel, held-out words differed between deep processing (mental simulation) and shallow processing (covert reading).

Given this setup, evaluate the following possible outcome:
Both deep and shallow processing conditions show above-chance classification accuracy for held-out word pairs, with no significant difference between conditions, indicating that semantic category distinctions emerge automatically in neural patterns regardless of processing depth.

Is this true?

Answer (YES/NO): NO